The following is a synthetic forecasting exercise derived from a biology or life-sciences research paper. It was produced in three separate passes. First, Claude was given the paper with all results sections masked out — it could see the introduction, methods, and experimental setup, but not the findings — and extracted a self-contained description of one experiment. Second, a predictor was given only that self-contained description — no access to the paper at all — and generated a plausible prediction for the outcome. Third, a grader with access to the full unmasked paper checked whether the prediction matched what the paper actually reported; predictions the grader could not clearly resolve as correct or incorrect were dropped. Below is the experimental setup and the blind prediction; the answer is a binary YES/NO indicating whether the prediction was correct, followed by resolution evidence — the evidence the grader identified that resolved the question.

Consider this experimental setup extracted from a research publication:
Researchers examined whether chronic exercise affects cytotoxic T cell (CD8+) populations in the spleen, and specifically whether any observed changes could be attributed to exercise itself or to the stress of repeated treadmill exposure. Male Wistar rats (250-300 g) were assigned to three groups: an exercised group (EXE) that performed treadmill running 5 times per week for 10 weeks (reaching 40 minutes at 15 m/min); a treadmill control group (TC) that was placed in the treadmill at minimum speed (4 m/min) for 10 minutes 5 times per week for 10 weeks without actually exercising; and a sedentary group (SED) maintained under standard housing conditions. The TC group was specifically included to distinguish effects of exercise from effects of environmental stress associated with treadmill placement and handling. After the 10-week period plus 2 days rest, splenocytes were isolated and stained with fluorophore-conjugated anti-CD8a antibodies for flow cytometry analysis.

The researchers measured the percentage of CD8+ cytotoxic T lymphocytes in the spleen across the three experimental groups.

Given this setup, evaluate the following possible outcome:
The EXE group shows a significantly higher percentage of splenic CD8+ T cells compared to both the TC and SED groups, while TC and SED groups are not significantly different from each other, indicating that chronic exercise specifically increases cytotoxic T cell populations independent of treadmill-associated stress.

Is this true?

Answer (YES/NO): NO